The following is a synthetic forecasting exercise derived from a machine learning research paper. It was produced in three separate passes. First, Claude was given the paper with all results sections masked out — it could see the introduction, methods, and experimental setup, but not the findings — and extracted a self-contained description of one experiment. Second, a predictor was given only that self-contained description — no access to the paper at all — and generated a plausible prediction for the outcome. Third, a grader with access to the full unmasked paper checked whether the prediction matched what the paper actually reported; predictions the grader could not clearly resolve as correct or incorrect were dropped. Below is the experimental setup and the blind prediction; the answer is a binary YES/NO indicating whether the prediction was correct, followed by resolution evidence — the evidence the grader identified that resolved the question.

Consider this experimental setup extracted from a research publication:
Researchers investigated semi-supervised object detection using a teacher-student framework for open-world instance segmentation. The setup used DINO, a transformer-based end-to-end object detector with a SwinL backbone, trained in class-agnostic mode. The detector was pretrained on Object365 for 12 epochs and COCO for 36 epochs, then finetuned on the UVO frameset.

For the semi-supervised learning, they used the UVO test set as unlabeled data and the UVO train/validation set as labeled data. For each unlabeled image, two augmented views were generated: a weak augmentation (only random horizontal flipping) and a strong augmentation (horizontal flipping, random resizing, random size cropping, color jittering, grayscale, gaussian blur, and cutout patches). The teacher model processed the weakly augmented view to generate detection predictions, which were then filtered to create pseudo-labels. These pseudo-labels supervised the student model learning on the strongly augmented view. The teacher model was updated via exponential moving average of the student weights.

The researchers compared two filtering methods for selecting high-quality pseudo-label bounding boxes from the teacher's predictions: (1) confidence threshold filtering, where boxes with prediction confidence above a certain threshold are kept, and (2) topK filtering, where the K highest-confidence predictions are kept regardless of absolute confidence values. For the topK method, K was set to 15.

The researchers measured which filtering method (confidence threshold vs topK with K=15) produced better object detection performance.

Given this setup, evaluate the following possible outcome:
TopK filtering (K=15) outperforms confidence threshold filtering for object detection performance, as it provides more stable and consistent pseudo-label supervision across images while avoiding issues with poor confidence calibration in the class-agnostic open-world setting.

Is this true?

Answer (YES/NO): YES